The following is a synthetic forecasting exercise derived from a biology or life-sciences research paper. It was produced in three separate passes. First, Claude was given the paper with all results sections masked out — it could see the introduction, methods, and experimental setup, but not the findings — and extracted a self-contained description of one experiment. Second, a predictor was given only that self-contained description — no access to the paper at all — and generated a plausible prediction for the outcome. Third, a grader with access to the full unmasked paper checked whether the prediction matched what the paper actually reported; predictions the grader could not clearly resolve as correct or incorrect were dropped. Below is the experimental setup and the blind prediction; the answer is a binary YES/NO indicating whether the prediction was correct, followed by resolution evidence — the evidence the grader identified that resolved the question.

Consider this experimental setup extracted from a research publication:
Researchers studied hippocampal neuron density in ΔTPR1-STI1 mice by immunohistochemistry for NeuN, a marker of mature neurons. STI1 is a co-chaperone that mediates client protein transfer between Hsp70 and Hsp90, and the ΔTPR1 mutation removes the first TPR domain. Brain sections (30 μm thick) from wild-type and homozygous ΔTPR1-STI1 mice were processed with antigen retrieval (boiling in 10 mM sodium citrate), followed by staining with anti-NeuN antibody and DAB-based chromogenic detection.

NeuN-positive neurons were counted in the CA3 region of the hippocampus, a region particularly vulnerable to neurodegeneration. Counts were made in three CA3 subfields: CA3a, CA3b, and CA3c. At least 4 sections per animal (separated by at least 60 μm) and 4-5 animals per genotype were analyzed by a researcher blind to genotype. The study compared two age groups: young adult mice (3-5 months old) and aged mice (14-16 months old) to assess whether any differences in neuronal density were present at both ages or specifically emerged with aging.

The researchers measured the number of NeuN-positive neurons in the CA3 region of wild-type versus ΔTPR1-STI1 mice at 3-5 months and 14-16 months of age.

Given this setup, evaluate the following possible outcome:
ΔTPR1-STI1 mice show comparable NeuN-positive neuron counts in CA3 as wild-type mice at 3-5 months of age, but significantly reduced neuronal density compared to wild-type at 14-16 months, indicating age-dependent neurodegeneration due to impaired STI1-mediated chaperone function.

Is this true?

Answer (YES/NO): YES